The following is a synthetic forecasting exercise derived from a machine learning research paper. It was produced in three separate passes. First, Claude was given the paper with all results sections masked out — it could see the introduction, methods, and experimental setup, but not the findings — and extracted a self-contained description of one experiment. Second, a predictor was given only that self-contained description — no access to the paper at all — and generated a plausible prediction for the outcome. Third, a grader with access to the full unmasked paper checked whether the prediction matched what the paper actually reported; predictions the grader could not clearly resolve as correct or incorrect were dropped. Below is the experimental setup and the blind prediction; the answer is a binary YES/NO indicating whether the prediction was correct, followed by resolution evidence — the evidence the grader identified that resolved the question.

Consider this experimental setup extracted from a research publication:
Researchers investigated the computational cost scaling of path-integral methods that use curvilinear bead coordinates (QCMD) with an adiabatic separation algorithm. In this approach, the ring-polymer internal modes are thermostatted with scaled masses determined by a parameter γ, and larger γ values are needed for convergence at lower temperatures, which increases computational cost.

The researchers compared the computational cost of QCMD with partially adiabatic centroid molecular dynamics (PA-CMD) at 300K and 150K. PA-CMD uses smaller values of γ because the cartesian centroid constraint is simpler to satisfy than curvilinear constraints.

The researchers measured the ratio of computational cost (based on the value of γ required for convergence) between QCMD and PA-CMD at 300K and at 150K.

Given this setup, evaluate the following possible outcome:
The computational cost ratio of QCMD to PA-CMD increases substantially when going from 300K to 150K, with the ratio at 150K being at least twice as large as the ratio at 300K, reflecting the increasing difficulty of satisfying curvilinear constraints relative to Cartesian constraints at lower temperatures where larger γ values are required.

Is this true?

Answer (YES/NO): YES